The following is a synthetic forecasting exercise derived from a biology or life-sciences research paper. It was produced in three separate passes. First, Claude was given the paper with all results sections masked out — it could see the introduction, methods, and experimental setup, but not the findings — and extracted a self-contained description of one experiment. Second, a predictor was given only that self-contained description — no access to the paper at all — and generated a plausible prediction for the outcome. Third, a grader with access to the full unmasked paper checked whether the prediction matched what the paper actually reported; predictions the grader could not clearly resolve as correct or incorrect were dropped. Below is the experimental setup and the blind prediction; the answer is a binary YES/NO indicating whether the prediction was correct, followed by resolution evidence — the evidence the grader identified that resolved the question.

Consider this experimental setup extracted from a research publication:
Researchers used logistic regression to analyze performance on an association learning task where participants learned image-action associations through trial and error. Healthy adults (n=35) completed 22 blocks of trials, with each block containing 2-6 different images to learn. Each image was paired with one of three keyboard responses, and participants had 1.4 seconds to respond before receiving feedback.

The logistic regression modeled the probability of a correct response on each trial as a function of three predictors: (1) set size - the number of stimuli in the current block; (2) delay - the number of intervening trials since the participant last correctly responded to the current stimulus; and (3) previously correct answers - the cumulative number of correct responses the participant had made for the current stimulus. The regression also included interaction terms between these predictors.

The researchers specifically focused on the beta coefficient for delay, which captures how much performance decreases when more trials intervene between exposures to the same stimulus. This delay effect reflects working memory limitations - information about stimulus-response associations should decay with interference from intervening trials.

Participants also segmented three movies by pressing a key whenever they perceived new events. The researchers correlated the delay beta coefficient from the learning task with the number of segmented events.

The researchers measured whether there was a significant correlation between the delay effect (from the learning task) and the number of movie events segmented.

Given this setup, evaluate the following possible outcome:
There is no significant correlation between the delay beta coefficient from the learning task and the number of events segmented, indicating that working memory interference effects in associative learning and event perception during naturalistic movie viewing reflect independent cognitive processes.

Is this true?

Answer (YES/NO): NO